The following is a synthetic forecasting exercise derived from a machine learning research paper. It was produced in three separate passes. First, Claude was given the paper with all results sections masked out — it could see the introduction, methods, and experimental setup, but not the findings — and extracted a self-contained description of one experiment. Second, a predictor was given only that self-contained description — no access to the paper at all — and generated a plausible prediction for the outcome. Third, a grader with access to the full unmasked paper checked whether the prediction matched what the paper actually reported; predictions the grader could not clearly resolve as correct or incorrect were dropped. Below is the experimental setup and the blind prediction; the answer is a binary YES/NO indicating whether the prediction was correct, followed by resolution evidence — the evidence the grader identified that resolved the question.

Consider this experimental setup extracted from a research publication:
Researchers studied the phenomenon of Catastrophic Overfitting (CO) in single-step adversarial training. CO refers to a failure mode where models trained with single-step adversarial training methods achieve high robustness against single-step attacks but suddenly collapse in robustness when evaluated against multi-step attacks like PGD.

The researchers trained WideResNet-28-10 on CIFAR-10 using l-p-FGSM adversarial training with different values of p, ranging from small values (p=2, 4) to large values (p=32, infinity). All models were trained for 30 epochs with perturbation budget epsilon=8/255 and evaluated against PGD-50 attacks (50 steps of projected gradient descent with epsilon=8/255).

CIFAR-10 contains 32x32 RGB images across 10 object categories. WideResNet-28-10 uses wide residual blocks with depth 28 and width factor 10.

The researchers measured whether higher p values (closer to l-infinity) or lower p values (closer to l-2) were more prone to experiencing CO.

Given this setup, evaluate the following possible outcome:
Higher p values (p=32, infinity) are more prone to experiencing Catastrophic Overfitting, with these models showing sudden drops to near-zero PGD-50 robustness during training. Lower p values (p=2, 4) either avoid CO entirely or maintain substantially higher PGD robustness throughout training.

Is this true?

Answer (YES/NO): YES